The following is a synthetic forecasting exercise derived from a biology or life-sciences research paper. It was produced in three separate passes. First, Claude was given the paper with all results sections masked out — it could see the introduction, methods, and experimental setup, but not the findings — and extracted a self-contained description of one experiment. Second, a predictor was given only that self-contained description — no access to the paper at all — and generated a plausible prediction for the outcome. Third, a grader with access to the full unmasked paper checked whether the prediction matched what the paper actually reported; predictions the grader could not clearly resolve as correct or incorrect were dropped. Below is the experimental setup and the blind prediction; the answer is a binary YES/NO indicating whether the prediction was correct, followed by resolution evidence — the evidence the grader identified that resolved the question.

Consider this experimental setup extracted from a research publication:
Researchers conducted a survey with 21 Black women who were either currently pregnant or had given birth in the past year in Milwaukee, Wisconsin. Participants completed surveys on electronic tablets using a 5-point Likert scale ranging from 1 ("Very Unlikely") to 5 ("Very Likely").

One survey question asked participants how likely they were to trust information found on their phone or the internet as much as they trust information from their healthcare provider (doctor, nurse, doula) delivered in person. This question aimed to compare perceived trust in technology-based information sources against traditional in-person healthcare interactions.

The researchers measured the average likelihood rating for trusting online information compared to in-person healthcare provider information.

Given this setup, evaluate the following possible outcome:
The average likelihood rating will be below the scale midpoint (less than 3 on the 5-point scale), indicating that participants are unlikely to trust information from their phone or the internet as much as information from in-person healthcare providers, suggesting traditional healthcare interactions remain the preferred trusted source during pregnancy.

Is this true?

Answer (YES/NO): NO